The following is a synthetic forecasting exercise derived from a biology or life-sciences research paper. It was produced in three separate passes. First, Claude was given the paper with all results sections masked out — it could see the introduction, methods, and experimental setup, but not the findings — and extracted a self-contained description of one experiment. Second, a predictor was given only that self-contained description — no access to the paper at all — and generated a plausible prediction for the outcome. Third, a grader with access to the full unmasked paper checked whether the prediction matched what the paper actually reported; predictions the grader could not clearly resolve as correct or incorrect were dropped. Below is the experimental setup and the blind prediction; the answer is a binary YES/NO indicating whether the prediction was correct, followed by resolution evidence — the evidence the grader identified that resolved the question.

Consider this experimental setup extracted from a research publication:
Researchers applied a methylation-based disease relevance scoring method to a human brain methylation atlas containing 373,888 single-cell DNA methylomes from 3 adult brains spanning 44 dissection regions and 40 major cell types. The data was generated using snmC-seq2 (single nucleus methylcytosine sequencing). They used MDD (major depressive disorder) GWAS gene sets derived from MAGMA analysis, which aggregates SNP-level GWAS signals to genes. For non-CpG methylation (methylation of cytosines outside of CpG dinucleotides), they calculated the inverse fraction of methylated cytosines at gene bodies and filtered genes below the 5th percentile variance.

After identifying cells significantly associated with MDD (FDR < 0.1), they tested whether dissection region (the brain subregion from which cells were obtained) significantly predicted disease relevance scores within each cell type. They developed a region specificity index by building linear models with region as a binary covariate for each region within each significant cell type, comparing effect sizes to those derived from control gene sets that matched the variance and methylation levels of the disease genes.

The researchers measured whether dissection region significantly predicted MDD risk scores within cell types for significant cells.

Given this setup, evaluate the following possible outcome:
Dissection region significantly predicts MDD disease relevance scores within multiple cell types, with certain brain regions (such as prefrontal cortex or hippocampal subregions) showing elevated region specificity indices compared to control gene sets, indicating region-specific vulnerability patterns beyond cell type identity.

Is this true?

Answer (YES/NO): YES